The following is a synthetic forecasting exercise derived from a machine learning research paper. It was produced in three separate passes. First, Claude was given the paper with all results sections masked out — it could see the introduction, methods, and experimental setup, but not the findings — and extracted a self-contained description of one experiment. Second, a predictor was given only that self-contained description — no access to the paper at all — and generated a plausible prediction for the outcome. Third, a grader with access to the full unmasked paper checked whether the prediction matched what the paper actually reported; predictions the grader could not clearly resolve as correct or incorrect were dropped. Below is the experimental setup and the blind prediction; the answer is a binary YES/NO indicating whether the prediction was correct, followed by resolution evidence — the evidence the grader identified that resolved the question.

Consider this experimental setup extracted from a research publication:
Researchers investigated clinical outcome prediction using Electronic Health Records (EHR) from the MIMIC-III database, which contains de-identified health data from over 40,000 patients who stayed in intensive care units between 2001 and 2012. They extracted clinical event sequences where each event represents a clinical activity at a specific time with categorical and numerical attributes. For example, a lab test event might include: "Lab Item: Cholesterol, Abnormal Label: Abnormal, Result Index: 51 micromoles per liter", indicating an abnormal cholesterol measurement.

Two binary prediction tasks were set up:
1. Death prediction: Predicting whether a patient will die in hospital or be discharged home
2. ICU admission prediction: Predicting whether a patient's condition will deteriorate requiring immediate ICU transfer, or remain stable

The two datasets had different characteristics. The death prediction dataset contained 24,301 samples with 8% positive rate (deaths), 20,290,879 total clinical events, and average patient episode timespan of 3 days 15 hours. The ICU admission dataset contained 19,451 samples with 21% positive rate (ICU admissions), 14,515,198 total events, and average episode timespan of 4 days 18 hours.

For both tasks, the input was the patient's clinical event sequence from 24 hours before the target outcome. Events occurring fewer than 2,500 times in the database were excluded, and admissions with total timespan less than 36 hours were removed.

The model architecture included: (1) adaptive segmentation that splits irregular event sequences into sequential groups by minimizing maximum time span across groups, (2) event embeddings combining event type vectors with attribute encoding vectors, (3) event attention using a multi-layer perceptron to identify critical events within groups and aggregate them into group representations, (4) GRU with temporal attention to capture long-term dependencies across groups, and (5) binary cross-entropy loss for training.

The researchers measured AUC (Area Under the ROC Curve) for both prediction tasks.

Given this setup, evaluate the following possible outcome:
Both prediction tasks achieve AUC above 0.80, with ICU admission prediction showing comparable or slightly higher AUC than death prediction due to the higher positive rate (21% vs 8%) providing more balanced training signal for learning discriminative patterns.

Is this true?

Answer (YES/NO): NO